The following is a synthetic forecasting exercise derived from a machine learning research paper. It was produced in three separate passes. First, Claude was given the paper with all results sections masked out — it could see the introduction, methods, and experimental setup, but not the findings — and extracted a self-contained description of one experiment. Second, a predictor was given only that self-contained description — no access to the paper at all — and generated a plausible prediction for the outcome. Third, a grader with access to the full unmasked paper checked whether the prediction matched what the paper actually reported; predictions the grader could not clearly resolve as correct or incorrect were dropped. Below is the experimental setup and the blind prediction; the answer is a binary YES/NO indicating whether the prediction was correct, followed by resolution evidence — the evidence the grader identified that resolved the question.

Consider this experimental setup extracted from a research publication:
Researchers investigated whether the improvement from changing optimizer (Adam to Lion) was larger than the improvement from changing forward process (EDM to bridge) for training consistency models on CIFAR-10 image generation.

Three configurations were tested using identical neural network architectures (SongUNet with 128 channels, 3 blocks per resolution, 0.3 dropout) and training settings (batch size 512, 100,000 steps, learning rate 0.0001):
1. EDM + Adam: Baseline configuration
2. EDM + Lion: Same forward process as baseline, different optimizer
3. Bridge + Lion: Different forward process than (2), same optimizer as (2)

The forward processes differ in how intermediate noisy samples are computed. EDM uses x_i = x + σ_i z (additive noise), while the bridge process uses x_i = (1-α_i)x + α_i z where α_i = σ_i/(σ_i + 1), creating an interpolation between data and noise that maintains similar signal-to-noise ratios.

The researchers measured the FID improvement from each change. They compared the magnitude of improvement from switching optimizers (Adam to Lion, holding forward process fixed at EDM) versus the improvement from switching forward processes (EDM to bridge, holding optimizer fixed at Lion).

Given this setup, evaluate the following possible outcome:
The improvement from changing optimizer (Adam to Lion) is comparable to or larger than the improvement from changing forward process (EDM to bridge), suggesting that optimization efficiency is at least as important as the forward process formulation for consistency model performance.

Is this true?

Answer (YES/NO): YES